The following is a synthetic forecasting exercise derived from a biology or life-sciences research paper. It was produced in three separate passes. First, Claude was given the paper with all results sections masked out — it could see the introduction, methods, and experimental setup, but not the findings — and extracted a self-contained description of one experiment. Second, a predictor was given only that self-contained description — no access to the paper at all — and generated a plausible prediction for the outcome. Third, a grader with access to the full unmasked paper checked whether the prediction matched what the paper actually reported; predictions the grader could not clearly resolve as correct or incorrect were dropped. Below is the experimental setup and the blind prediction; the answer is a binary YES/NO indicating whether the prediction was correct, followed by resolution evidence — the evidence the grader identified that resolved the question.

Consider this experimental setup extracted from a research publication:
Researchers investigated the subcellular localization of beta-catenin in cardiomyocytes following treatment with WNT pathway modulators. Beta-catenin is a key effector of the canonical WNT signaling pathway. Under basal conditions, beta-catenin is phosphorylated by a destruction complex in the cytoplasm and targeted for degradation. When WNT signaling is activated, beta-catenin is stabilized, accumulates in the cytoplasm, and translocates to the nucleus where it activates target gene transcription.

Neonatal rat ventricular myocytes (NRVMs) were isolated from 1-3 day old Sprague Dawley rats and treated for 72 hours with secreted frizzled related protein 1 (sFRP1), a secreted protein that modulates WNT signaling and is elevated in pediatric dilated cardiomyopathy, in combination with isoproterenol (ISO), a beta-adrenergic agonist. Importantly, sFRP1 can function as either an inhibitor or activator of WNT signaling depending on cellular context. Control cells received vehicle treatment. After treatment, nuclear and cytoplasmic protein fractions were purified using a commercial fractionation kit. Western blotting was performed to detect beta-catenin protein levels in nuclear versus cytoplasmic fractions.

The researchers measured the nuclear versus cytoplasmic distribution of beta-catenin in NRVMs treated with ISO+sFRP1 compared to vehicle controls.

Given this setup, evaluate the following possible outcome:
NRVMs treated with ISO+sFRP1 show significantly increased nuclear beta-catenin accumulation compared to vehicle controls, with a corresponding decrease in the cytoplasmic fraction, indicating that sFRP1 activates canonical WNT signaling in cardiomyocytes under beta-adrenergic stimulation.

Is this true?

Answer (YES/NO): NO